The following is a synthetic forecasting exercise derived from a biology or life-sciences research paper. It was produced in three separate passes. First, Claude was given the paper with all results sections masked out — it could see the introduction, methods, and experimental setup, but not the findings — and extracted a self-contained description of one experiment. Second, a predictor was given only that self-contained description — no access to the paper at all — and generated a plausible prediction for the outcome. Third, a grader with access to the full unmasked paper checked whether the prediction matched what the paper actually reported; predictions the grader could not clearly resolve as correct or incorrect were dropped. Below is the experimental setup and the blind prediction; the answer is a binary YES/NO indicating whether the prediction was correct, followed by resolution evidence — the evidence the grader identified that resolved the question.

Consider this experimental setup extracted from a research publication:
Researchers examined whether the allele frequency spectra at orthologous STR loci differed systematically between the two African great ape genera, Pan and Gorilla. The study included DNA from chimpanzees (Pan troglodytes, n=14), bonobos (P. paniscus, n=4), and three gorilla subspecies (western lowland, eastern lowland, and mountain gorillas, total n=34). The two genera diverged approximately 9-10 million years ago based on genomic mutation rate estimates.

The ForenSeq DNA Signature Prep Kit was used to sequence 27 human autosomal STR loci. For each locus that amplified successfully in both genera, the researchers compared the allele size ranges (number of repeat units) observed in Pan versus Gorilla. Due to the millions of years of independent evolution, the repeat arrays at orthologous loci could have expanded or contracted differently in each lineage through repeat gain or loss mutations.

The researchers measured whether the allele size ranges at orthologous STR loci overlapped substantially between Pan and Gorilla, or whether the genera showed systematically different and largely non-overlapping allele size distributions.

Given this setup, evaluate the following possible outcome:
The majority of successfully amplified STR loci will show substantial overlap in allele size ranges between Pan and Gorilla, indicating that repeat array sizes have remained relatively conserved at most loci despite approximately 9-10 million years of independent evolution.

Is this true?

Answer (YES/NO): YES